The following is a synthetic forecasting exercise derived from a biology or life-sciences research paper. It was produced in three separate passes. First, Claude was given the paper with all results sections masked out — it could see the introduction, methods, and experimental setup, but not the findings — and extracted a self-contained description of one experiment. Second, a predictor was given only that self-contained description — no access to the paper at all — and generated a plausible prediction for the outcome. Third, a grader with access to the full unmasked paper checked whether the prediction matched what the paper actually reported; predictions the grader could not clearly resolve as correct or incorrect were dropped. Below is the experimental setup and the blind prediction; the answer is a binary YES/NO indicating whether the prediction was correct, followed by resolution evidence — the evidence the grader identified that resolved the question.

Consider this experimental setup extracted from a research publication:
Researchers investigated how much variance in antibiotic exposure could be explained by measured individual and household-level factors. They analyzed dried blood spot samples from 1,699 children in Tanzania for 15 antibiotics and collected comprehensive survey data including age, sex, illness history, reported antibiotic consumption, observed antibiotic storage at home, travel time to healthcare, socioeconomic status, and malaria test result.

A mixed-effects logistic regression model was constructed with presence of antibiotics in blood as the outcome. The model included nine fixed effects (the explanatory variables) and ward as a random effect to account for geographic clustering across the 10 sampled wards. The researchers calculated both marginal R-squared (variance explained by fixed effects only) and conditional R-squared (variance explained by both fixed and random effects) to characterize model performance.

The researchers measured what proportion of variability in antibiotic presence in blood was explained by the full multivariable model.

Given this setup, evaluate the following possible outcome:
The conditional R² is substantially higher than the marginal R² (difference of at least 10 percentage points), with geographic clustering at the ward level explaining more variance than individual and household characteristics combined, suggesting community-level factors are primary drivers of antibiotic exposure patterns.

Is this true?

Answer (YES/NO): NO